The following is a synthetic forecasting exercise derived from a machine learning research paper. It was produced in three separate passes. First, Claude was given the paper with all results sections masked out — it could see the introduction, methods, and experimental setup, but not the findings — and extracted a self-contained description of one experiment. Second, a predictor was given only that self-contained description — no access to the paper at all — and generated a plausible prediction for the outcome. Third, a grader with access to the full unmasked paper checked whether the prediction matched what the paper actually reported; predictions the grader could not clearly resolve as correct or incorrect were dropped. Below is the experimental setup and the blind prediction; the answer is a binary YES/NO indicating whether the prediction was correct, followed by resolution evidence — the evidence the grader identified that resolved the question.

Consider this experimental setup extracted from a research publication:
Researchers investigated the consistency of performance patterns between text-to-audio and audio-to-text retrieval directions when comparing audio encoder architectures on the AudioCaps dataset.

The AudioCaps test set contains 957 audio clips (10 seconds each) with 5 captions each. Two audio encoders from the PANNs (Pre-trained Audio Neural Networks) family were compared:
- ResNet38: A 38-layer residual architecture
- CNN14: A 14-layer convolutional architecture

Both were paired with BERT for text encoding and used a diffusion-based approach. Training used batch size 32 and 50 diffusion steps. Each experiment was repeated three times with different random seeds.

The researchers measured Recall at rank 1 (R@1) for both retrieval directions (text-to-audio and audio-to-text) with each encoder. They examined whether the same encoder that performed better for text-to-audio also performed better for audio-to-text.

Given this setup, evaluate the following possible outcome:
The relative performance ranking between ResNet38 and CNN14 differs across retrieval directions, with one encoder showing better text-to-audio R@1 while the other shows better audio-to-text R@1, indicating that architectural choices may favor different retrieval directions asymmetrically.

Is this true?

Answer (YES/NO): NO